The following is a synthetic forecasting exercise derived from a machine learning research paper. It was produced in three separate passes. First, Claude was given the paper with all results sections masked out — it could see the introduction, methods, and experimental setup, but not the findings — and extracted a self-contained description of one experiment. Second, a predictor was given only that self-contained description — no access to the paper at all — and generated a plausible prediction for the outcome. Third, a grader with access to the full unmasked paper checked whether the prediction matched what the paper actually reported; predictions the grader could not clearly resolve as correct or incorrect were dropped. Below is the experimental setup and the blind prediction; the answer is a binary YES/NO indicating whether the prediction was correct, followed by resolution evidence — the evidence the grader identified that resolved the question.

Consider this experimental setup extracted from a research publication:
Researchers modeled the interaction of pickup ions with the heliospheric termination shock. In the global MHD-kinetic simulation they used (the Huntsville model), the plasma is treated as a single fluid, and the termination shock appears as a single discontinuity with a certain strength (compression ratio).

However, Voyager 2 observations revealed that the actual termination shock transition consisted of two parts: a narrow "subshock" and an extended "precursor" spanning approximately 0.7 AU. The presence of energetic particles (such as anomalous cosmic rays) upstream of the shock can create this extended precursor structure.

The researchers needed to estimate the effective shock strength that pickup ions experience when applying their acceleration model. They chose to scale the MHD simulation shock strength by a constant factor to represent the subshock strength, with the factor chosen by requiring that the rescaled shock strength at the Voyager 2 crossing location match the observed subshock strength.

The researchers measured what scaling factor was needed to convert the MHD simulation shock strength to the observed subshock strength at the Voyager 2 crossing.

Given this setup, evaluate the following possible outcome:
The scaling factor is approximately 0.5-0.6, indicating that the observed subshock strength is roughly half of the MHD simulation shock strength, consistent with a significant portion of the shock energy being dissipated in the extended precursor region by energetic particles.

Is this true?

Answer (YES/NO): NO